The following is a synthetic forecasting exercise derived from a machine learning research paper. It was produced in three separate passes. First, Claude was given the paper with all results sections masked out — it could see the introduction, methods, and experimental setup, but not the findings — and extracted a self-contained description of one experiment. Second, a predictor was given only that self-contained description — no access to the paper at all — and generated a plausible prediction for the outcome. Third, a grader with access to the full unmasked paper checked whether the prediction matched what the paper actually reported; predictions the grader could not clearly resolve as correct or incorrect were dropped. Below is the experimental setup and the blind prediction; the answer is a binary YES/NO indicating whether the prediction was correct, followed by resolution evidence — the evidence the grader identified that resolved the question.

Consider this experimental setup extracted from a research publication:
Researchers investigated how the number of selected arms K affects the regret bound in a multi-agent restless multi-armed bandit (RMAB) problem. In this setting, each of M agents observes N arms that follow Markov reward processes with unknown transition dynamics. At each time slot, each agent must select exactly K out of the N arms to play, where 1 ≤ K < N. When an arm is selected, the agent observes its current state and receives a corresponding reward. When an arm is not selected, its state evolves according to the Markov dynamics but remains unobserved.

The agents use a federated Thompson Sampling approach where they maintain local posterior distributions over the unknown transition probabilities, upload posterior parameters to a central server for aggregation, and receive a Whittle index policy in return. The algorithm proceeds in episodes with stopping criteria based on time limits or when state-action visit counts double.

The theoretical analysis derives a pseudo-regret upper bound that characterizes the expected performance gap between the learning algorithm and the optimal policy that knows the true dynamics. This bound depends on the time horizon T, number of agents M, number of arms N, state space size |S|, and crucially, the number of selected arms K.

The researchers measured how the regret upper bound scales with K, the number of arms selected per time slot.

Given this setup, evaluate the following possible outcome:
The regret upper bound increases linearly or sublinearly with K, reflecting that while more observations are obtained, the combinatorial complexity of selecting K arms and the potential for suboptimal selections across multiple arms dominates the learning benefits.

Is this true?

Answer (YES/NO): NO